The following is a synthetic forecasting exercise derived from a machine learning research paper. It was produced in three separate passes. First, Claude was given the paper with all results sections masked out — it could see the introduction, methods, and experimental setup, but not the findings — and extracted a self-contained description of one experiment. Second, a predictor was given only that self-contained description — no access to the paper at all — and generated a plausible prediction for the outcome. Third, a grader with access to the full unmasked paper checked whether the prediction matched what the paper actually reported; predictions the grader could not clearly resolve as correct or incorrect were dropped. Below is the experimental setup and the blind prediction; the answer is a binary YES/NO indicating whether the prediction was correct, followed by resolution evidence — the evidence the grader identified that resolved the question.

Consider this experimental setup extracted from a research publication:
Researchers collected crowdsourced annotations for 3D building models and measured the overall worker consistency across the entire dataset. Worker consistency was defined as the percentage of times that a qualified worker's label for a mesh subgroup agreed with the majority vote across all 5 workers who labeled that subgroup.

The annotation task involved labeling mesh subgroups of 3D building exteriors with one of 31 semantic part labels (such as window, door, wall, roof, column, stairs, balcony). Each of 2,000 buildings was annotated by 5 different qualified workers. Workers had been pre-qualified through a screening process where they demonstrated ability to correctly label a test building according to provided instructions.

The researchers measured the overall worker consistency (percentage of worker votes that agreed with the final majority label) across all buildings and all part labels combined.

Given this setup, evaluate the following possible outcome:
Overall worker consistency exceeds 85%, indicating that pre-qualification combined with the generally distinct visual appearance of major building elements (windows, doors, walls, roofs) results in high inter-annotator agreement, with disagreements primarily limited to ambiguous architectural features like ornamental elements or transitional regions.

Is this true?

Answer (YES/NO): YES